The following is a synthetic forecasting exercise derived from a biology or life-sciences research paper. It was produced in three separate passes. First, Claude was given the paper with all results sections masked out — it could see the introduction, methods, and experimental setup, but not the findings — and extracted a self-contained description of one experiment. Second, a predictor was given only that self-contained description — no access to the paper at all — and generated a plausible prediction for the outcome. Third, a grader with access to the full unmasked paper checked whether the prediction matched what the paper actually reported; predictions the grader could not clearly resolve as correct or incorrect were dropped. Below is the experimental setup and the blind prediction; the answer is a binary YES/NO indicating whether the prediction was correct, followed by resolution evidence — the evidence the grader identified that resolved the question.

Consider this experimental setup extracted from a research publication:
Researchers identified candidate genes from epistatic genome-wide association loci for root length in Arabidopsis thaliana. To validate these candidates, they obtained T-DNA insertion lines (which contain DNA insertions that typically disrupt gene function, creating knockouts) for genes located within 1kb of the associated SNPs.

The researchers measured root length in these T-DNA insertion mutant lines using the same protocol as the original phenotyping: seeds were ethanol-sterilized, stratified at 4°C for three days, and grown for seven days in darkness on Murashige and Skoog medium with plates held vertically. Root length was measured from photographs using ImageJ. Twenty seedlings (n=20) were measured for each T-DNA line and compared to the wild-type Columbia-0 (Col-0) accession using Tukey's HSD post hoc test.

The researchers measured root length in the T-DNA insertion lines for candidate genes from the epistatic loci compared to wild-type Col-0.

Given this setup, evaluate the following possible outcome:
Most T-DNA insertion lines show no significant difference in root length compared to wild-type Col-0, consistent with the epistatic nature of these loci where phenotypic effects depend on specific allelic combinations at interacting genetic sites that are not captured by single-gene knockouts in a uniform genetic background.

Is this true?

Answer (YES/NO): NO